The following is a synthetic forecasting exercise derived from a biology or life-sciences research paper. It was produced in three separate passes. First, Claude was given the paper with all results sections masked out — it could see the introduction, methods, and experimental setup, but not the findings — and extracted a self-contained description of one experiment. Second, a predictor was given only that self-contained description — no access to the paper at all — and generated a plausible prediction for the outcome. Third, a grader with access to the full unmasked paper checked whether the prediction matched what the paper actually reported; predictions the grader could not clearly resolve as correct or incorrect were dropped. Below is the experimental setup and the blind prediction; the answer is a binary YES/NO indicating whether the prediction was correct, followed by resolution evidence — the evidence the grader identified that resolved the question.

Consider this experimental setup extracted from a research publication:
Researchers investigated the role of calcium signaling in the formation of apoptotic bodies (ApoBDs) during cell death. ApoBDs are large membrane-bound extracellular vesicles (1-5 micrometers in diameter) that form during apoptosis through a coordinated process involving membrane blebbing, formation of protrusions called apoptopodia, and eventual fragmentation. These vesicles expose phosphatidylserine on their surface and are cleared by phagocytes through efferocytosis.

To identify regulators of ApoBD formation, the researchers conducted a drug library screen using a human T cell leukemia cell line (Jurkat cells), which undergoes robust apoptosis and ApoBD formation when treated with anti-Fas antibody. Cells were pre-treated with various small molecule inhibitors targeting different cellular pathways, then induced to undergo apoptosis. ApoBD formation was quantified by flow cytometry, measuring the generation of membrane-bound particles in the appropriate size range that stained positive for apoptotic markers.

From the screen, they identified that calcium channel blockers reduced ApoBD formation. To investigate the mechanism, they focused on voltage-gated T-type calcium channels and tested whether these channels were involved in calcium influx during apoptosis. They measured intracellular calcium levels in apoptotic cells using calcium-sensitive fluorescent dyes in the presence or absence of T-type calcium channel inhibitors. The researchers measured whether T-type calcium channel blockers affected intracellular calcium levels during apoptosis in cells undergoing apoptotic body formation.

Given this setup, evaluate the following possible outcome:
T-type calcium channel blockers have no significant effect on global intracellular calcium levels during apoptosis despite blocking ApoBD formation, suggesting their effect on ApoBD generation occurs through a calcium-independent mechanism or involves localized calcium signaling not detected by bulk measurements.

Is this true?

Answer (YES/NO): NO